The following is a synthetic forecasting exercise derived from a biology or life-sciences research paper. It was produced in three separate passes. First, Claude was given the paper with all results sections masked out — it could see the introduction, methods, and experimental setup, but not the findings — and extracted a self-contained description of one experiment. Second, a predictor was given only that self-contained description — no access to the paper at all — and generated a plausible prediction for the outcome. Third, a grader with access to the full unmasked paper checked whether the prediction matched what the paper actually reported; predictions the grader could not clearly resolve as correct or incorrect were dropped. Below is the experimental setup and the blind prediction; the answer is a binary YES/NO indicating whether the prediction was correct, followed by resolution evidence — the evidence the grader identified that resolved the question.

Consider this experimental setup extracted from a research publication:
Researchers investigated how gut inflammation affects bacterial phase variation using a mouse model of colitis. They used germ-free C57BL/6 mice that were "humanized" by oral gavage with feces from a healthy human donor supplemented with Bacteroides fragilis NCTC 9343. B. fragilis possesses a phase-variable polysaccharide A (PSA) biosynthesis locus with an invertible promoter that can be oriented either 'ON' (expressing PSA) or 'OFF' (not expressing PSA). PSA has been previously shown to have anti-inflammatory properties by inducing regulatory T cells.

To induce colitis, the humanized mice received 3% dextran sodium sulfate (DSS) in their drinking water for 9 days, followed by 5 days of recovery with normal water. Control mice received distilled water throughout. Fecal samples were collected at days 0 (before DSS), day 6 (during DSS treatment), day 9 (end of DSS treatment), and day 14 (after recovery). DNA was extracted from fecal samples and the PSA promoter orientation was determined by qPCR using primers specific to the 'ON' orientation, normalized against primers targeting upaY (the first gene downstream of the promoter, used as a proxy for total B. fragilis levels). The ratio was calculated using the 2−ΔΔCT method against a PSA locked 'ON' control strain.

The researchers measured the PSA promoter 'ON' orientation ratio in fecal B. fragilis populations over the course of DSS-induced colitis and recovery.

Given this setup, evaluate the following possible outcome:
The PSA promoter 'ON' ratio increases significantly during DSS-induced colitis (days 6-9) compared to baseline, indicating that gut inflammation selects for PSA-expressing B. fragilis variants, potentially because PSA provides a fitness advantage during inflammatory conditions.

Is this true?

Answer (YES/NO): NO